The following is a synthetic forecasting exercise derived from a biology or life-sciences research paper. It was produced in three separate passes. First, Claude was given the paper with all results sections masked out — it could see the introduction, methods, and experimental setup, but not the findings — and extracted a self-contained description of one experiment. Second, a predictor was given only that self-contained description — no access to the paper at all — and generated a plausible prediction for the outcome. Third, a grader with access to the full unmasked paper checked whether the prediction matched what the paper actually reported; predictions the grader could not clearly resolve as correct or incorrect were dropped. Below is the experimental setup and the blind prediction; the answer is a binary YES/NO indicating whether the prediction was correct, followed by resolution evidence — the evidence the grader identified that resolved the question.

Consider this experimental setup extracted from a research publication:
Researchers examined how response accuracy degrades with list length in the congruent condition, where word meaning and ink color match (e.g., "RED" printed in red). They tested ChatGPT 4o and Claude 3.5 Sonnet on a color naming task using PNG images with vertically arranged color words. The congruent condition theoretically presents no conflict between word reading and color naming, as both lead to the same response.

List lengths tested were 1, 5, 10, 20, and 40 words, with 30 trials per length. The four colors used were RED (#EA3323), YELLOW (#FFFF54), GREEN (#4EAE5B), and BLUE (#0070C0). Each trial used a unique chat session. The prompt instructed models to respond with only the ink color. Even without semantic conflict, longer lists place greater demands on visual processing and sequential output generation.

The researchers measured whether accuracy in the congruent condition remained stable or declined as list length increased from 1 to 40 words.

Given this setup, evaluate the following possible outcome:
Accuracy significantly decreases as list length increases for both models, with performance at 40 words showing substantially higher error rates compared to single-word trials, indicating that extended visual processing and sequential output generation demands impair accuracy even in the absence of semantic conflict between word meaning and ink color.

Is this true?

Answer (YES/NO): NO